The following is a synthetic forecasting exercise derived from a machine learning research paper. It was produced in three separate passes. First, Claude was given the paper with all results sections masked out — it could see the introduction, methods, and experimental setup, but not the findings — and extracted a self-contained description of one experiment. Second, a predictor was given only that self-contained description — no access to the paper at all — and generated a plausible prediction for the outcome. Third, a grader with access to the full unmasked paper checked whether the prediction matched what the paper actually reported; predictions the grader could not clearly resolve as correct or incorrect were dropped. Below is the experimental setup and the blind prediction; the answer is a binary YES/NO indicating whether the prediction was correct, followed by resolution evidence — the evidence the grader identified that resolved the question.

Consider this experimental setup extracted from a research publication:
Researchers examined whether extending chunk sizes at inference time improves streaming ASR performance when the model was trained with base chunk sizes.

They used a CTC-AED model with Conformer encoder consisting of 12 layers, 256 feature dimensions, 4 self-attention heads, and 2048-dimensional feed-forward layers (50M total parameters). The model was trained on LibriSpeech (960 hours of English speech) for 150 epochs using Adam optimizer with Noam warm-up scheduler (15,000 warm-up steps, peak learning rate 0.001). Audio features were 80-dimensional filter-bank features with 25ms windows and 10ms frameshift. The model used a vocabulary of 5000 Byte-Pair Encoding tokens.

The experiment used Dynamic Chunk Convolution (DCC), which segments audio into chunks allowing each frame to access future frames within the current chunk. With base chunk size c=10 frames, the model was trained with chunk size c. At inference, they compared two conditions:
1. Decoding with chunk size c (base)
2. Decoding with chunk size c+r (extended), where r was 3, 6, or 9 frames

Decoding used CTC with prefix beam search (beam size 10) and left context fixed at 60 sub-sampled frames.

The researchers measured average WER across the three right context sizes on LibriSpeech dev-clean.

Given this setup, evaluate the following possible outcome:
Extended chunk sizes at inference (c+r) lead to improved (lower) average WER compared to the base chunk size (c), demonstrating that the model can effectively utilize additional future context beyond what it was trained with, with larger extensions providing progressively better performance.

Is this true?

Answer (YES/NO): NO